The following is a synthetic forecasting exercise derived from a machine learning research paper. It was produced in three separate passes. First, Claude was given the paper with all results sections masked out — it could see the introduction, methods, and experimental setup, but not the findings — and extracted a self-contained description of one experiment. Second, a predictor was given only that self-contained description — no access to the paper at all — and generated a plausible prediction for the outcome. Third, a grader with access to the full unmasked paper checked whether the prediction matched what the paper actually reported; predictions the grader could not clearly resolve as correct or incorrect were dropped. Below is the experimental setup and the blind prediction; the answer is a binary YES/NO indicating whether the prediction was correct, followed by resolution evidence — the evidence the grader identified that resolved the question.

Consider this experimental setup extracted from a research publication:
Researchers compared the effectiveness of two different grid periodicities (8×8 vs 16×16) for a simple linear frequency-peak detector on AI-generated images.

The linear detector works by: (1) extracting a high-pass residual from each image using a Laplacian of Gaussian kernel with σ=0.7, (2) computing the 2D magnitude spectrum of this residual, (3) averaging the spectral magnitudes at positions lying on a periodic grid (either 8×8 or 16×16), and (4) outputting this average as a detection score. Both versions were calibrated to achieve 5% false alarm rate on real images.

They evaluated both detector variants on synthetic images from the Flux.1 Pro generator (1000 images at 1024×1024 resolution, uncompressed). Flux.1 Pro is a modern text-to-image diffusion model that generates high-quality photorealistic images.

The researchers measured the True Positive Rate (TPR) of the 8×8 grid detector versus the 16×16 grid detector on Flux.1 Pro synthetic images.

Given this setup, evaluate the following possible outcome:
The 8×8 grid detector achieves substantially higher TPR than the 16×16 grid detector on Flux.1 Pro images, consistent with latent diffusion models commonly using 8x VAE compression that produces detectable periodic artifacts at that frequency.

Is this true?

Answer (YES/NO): NO